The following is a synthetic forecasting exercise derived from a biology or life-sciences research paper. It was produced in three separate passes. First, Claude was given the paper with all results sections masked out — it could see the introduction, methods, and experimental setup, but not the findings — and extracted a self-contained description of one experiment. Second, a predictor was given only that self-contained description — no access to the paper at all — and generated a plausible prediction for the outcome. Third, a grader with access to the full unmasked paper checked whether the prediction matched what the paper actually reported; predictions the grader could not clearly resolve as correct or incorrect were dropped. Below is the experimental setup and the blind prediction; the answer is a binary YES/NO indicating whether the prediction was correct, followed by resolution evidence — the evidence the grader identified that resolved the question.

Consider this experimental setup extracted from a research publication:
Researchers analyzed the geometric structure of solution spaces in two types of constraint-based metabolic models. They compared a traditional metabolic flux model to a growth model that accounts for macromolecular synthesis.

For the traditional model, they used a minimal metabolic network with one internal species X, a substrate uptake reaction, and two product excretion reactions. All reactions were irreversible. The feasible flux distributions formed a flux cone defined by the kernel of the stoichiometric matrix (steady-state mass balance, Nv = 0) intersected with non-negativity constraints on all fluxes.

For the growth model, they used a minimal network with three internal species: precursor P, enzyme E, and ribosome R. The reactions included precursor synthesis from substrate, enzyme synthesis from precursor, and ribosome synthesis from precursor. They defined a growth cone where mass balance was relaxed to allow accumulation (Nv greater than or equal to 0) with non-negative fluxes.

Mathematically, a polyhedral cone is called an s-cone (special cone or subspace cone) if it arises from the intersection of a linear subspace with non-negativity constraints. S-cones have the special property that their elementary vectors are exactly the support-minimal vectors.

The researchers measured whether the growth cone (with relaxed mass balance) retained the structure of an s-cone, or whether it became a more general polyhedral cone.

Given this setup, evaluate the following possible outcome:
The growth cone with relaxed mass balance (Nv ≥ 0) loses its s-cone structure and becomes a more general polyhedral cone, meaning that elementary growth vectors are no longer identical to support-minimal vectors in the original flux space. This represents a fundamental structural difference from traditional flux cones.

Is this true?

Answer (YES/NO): YES